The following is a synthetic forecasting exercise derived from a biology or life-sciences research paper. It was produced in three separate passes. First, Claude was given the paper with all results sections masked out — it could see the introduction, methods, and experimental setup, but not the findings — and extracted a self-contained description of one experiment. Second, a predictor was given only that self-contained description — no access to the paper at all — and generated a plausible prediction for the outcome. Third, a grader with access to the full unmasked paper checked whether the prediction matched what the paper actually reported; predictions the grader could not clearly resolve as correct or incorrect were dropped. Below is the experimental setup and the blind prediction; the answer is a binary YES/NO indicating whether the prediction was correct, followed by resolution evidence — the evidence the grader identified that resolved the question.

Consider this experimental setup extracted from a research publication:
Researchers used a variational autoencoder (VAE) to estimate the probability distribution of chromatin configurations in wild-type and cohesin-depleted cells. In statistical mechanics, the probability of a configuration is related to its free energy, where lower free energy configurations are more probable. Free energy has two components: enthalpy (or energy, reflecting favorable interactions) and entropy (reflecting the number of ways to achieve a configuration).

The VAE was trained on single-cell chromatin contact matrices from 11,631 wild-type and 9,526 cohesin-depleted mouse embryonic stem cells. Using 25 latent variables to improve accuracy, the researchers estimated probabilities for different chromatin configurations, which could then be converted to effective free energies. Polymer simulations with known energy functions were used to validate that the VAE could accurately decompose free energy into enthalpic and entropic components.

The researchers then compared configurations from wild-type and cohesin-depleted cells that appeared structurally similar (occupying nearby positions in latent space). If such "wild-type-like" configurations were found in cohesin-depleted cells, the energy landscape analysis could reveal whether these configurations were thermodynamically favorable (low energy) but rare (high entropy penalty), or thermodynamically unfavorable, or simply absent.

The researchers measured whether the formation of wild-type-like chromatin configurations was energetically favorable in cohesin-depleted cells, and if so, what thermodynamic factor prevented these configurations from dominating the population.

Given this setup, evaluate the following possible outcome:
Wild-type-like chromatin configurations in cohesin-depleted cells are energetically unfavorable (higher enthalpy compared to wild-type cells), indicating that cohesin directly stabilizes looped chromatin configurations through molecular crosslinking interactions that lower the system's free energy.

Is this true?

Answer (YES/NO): NO